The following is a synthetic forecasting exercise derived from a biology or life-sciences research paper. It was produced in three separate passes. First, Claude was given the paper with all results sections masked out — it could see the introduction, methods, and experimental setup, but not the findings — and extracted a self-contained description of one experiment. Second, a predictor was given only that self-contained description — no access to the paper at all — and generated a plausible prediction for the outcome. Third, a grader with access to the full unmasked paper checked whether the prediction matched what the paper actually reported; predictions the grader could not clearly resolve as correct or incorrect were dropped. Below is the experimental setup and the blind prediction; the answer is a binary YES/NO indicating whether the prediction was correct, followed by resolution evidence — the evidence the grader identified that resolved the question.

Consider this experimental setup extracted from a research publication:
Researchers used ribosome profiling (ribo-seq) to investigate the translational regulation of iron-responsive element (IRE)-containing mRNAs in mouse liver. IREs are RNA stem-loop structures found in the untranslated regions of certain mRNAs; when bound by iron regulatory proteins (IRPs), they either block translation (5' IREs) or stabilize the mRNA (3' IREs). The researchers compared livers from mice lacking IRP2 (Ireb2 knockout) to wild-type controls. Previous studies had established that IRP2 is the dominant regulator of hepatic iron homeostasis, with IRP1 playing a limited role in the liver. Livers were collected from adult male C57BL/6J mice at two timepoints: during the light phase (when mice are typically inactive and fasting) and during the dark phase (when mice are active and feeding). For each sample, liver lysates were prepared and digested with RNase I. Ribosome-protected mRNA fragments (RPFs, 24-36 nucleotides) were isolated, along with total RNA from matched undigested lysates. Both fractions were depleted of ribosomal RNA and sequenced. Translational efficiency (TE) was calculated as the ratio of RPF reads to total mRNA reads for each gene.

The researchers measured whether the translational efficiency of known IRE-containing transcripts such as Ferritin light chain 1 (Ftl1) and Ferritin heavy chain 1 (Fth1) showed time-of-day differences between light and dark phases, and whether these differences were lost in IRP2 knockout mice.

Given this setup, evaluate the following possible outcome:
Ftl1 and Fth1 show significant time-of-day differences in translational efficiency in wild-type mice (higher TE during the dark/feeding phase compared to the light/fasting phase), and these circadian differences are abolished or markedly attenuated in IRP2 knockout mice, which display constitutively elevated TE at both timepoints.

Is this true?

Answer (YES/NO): NO